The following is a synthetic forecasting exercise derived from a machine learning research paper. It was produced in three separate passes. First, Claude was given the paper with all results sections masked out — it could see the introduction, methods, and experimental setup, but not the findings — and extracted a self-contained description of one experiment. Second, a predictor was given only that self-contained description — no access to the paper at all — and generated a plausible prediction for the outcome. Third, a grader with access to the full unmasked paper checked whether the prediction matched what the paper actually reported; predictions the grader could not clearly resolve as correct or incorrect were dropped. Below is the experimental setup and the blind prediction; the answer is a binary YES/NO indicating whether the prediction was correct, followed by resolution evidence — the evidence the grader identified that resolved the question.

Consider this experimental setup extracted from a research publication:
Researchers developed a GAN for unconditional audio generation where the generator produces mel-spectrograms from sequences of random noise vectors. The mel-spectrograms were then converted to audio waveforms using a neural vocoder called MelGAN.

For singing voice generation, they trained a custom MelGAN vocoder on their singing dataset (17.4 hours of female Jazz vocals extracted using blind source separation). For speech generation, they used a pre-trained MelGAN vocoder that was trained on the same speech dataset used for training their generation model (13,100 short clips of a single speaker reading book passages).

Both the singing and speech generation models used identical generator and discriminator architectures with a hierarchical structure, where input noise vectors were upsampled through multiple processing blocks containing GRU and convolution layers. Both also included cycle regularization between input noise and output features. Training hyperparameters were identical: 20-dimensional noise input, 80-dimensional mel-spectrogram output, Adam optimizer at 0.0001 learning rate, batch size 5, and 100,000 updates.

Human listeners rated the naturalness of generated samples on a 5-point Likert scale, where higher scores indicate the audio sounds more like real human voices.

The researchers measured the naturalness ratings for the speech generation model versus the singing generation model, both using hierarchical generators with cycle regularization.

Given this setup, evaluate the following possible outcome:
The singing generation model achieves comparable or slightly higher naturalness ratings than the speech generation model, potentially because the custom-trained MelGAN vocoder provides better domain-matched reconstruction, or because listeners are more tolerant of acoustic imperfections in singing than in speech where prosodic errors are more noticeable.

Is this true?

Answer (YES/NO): NO